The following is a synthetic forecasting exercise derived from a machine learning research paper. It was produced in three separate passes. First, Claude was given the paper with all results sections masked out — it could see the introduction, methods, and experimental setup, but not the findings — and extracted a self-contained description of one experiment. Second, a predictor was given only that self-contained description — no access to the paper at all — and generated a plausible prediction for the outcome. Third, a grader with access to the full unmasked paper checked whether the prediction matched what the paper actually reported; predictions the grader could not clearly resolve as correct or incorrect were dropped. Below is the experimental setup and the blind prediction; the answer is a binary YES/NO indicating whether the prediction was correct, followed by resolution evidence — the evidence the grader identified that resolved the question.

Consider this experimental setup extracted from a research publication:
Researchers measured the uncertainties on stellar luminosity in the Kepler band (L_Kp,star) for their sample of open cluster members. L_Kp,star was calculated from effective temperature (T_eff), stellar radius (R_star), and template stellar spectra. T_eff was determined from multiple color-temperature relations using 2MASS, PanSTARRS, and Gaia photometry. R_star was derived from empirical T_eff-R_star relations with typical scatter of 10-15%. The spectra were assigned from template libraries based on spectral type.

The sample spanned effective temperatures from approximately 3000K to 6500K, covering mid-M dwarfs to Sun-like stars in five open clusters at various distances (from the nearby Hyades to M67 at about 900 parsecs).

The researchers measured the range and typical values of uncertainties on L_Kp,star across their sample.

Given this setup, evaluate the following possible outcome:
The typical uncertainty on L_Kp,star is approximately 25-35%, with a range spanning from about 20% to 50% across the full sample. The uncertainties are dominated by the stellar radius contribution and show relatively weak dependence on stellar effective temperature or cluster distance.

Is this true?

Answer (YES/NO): NO